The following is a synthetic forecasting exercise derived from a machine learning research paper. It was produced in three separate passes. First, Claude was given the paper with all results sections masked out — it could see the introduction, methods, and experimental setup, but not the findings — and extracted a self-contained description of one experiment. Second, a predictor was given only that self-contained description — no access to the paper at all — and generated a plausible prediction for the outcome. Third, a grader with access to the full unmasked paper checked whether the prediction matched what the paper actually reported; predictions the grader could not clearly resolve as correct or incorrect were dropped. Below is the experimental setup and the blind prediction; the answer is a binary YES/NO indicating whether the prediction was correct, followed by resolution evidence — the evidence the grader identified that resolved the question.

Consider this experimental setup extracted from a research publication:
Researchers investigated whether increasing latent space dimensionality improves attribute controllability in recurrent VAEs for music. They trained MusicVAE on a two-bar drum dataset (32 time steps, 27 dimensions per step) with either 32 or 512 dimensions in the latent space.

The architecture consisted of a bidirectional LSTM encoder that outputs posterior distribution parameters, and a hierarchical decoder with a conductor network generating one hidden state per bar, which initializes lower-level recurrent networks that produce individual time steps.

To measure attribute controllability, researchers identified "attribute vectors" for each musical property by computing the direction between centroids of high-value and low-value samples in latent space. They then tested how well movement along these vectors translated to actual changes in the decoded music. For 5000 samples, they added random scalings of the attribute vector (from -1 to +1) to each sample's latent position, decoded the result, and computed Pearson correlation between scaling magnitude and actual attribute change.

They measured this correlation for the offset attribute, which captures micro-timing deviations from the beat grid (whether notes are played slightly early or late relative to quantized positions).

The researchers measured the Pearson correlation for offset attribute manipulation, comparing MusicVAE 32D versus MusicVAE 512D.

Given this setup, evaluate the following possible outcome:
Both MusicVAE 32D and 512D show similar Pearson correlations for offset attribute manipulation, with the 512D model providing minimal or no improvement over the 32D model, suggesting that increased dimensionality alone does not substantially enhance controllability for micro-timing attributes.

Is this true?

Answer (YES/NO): NO